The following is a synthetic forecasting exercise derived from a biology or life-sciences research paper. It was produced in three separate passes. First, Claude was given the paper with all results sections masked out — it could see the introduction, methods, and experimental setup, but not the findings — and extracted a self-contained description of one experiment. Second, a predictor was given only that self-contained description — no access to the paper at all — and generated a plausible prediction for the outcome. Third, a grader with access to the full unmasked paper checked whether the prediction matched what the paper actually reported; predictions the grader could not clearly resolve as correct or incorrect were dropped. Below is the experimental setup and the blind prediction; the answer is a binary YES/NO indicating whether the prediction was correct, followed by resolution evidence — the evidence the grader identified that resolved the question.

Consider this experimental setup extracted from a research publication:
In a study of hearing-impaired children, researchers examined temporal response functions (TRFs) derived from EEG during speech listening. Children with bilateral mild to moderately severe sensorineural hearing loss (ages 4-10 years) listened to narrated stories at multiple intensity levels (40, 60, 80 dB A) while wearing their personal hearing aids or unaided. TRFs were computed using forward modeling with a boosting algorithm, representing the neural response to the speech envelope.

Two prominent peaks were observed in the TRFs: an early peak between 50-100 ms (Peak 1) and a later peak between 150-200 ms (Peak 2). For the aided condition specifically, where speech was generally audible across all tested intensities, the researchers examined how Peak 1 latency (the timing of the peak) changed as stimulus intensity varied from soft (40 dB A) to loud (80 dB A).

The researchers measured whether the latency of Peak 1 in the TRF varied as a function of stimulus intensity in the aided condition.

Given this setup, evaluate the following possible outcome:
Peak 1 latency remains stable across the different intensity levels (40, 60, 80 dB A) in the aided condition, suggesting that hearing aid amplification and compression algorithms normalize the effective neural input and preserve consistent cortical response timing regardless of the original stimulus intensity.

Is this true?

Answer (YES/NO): NO